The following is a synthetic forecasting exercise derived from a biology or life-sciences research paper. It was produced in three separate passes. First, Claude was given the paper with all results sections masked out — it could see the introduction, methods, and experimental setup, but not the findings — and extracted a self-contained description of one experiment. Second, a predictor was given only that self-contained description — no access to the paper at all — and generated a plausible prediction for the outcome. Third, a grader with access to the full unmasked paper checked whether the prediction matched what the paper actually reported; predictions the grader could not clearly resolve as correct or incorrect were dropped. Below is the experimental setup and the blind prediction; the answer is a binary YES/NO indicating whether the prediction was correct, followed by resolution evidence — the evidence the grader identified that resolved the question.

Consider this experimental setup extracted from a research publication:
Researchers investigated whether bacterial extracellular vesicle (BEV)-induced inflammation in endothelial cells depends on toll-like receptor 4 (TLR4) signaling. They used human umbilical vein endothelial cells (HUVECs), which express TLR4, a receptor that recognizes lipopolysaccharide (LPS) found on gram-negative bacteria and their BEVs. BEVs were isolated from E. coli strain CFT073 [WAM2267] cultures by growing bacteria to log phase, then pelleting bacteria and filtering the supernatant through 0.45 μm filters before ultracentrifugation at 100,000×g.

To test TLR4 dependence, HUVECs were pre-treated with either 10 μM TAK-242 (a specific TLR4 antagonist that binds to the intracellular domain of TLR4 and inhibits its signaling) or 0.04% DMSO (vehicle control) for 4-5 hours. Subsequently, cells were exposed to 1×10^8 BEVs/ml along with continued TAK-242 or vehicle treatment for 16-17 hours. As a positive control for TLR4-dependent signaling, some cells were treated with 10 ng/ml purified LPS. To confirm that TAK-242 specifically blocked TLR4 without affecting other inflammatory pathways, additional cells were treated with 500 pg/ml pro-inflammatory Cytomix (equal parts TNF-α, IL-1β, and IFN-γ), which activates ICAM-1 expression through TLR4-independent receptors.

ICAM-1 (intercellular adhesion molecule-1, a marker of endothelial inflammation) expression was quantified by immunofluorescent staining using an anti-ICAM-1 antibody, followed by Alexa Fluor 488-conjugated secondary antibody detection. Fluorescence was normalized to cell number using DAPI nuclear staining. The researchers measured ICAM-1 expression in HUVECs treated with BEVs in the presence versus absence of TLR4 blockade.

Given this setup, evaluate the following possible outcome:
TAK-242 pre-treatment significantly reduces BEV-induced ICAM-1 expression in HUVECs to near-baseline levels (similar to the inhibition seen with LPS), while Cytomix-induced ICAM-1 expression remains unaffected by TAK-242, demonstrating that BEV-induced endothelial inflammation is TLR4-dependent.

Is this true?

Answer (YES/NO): YES